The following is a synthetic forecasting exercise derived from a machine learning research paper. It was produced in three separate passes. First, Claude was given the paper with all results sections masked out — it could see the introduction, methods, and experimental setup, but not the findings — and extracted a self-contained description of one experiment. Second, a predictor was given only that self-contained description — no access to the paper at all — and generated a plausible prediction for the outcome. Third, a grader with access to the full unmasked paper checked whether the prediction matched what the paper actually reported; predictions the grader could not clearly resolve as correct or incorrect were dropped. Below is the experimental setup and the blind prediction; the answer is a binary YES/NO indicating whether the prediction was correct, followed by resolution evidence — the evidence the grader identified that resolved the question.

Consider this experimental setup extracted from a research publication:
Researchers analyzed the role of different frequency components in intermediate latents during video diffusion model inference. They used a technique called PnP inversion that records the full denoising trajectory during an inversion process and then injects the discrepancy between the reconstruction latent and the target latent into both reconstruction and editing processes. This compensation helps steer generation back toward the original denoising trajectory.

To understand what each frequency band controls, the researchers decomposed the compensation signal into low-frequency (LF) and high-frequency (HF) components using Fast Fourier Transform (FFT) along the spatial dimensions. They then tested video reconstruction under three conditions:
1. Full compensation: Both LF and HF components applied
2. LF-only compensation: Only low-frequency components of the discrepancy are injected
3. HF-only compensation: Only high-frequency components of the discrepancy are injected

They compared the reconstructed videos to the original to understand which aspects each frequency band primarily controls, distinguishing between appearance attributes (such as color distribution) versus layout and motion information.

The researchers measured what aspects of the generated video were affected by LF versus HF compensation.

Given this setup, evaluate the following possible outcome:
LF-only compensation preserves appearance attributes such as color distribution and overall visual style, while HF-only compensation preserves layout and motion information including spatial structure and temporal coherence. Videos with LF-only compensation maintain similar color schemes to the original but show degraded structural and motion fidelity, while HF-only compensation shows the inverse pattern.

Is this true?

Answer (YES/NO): YES